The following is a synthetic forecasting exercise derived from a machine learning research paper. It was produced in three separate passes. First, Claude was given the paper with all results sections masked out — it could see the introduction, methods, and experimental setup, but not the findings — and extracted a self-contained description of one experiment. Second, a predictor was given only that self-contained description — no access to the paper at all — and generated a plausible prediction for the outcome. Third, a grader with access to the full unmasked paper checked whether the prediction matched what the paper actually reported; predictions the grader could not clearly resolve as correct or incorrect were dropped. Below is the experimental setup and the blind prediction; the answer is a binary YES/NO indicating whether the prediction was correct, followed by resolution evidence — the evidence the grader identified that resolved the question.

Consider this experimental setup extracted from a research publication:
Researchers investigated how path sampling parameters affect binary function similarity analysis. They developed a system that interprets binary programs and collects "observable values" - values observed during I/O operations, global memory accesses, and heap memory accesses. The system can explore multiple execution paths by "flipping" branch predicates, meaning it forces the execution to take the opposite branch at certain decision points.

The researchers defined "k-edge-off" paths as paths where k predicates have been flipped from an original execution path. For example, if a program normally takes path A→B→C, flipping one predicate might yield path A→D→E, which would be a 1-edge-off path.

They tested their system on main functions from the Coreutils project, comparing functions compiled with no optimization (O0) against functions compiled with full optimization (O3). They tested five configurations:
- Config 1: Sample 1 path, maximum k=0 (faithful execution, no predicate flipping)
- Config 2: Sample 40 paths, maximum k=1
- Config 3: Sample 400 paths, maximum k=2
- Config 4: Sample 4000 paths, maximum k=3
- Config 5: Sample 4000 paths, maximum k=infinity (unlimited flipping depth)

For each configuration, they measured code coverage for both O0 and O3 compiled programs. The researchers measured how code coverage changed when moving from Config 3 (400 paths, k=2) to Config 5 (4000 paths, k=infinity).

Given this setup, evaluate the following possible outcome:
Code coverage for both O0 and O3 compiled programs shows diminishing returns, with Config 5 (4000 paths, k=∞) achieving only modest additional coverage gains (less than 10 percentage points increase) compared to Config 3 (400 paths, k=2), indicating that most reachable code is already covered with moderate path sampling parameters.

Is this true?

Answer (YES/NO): YES